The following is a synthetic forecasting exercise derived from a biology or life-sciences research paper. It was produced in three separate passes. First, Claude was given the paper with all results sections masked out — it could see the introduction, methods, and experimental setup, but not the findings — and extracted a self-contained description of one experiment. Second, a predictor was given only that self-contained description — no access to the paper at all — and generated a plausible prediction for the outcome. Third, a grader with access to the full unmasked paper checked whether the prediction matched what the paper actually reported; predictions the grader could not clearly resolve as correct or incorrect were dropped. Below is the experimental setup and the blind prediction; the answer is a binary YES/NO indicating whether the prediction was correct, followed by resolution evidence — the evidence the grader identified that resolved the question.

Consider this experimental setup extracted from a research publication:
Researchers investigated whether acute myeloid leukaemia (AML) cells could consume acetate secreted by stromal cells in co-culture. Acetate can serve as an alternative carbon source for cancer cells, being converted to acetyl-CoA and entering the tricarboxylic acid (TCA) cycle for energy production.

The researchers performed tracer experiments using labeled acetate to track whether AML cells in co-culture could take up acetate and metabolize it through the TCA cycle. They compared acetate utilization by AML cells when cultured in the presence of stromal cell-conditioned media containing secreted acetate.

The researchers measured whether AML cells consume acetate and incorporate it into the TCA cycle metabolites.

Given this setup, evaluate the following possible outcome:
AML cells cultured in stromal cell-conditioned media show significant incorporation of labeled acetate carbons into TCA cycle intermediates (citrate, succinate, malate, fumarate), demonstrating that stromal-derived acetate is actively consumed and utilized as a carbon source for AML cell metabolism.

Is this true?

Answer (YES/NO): YES